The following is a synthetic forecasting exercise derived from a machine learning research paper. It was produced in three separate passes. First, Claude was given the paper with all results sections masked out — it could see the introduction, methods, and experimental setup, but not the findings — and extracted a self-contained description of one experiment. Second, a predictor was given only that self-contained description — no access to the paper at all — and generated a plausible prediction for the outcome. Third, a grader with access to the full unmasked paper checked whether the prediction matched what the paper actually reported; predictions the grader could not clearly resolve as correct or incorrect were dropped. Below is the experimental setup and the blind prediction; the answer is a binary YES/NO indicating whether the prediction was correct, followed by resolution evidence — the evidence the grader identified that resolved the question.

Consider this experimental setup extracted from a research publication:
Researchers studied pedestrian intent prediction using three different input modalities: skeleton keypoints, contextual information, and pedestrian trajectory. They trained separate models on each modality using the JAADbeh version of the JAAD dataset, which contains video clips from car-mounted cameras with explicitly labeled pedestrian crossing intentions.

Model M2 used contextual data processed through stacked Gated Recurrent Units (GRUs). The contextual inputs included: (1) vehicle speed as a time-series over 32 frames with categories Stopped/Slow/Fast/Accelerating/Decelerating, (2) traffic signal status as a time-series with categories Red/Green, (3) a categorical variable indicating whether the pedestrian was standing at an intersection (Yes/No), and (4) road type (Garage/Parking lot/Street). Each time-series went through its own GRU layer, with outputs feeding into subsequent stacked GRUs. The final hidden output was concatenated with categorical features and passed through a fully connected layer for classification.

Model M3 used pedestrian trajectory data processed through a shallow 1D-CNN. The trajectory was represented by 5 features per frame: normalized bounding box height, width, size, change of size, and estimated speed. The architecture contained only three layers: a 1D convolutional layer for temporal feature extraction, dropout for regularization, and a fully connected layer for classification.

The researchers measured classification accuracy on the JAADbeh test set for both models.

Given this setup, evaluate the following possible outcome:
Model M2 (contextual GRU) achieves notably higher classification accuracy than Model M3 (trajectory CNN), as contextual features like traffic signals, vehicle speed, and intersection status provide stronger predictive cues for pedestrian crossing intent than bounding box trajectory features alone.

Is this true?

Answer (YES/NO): YES